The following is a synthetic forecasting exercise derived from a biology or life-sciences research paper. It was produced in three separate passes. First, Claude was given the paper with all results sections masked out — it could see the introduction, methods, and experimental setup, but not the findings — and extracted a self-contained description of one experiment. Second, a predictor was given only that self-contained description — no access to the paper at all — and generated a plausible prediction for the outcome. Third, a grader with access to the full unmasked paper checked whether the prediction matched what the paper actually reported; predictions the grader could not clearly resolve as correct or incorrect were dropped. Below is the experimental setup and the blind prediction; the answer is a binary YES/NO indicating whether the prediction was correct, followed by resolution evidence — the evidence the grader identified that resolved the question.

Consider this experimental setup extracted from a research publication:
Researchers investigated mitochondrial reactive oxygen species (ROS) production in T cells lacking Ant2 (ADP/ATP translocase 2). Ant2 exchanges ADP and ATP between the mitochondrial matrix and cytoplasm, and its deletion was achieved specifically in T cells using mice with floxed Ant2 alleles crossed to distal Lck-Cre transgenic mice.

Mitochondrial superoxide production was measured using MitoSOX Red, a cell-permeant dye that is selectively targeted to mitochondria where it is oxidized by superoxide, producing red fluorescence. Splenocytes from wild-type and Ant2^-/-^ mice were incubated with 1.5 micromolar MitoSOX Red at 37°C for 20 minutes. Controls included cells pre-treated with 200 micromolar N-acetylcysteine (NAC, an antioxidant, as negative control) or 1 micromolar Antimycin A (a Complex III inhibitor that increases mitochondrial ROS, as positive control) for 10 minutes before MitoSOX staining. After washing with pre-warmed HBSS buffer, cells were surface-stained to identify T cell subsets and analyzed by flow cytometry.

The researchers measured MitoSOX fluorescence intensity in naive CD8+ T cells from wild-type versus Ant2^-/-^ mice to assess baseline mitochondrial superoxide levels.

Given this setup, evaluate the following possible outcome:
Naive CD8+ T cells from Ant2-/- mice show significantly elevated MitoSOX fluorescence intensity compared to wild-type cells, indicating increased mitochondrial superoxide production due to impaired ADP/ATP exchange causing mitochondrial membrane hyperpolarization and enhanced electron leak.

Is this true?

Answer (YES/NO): YES